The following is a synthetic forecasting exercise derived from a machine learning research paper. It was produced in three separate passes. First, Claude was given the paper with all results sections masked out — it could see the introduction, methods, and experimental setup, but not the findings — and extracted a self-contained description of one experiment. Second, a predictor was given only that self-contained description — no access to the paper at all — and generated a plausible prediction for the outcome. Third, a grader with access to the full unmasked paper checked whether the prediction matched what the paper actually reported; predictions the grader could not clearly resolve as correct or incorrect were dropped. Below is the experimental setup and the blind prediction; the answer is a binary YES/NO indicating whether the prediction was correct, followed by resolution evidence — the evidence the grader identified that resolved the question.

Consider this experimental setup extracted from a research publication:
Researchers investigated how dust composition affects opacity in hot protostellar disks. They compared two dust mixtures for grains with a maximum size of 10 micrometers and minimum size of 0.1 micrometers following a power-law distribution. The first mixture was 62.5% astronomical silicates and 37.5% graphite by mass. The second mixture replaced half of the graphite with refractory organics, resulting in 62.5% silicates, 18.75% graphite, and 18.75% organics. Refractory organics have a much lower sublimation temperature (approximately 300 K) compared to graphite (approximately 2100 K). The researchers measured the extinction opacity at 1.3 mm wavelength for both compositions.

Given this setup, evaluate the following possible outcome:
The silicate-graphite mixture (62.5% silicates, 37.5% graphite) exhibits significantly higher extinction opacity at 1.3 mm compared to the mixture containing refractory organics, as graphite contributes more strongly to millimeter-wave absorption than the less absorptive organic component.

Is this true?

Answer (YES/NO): YES